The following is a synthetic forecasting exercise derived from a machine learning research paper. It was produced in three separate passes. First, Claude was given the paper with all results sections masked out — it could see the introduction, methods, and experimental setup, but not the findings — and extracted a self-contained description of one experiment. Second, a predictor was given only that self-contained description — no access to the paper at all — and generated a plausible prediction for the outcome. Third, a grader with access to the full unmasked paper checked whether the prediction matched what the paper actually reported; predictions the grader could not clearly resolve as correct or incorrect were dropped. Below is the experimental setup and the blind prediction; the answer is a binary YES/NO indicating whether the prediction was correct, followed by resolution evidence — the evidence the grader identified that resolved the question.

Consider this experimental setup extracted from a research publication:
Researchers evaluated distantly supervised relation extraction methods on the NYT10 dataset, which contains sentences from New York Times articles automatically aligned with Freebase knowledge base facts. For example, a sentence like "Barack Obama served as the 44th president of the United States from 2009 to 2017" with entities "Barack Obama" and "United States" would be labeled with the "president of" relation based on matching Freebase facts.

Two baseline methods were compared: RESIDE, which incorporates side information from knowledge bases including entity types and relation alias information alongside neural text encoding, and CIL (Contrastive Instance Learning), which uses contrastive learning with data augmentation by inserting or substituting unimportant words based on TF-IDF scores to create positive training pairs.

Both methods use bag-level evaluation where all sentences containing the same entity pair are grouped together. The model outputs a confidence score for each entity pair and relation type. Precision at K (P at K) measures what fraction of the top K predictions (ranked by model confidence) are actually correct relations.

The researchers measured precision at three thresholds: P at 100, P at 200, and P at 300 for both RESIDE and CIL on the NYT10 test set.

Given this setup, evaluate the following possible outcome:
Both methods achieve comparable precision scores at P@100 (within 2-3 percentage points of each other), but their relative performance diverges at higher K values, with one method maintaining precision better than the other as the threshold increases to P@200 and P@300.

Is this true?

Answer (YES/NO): NO